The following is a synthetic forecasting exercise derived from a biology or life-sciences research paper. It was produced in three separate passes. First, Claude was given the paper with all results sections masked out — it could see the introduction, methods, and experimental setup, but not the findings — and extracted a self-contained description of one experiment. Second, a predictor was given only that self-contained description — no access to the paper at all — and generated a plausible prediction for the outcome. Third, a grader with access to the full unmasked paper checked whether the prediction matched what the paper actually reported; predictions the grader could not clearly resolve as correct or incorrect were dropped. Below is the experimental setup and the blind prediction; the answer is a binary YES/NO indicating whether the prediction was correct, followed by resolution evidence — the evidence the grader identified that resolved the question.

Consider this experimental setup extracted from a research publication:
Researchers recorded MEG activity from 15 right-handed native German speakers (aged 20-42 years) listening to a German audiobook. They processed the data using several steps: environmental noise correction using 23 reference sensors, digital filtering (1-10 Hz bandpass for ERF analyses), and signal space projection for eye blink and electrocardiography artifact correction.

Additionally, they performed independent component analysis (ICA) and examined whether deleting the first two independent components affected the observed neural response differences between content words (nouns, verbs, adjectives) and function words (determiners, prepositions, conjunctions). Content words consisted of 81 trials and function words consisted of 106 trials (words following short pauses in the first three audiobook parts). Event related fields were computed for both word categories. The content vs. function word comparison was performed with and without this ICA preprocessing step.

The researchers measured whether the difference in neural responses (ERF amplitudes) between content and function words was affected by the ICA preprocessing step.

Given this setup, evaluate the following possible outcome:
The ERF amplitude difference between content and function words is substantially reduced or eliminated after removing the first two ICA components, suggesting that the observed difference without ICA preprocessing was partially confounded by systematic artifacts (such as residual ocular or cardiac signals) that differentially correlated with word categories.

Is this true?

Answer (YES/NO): NO